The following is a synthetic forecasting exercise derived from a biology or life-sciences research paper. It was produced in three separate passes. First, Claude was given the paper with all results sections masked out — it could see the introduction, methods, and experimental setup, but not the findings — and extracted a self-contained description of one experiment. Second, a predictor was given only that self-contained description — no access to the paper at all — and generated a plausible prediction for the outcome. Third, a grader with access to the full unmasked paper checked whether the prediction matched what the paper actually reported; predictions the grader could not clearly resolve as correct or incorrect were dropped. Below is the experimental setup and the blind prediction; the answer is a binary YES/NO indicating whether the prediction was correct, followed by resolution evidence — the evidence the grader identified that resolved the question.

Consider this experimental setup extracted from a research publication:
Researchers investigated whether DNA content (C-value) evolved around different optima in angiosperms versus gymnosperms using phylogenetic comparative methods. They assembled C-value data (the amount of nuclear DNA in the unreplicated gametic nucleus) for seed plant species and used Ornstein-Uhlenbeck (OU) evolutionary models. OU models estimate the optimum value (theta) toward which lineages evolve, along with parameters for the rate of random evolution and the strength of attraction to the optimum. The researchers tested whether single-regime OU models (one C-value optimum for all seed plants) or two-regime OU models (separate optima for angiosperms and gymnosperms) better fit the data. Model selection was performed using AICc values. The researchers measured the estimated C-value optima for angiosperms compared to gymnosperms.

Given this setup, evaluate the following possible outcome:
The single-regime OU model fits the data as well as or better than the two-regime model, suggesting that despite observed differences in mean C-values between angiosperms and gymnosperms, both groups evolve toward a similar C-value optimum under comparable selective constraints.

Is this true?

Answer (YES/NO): NO